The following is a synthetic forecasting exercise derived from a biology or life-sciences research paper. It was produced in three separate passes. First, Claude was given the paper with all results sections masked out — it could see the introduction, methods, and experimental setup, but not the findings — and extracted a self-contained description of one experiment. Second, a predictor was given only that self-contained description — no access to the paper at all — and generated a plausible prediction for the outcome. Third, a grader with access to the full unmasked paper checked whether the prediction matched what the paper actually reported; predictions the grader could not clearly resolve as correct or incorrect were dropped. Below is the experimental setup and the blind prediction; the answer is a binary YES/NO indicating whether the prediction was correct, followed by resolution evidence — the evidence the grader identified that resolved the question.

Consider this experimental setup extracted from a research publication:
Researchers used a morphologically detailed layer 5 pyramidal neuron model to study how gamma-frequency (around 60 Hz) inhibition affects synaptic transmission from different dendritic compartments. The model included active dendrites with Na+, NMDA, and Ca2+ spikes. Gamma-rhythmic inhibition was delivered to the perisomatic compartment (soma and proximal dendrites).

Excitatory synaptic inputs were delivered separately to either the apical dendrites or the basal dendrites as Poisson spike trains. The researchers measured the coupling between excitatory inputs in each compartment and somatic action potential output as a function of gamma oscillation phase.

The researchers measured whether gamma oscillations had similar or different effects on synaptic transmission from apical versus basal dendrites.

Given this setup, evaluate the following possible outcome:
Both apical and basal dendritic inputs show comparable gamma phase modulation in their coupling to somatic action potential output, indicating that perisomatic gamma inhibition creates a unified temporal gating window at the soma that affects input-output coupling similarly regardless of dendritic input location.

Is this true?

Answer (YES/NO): NO